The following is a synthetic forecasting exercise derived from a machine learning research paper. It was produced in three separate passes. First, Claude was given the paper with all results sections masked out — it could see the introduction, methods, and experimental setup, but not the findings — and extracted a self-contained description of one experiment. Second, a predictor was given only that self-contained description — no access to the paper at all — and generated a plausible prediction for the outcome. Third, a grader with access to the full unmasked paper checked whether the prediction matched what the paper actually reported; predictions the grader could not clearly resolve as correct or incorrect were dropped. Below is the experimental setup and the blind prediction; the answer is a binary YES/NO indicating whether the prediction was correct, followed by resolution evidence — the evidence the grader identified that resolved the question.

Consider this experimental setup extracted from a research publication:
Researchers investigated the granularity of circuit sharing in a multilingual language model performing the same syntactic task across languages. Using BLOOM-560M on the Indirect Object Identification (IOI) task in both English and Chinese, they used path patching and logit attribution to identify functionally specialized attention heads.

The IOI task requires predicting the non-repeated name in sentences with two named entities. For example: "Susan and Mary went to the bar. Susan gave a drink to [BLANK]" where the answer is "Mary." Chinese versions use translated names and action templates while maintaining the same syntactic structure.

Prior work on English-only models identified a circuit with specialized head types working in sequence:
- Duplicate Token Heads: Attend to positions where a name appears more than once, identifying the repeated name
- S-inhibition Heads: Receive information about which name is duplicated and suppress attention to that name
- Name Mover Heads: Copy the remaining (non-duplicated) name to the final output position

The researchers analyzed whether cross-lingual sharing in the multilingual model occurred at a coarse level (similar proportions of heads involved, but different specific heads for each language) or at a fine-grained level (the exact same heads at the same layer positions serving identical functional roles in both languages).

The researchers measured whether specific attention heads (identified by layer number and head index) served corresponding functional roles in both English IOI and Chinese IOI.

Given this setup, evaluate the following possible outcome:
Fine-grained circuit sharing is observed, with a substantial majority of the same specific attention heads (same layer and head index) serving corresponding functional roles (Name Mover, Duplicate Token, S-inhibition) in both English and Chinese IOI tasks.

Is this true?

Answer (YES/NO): YES